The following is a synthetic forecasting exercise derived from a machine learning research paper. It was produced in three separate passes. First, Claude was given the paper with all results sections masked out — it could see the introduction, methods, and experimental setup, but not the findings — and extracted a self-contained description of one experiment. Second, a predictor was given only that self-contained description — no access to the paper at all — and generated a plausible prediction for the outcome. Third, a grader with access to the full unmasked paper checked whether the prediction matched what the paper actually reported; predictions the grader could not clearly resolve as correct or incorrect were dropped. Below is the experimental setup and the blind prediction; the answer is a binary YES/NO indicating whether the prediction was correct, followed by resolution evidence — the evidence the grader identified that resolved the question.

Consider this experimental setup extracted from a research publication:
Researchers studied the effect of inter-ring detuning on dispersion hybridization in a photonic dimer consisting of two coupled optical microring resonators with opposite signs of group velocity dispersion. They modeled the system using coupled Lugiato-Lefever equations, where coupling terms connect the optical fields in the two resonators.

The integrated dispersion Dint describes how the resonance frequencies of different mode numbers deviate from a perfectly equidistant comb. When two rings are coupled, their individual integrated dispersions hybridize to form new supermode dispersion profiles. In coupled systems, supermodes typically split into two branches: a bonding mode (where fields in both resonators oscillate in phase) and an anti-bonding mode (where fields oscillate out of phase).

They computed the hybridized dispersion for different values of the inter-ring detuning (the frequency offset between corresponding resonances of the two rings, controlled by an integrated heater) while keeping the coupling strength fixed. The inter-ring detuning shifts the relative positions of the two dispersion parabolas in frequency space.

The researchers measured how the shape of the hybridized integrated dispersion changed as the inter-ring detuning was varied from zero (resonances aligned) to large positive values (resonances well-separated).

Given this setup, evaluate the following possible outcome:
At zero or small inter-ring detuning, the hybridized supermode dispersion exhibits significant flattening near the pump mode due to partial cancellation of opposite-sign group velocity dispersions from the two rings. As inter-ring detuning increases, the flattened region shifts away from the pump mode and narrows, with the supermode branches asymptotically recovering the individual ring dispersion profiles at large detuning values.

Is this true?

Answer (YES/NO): NO